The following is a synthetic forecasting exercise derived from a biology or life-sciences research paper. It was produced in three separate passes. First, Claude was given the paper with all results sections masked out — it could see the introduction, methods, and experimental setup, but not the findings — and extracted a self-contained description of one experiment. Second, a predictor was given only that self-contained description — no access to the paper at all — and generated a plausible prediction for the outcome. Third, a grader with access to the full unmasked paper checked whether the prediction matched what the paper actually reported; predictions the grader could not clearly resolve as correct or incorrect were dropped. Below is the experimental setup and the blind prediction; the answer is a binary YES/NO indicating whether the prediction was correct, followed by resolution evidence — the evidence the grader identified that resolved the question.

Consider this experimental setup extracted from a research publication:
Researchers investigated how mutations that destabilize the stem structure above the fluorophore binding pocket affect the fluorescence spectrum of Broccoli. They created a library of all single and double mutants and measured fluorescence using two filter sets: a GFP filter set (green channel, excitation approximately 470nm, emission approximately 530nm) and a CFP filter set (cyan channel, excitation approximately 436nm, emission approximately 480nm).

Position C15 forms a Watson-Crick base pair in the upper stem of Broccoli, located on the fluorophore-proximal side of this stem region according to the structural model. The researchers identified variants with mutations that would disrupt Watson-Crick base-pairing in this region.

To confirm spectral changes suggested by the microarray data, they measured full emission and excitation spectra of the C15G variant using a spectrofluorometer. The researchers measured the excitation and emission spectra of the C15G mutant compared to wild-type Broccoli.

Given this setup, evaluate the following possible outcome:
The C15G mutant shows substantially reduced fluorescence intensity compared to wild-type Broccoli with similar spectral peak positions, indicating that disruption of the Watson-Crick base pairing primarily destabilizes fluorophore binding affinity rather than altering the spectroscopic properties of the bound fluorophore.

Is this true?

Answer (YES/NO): NO